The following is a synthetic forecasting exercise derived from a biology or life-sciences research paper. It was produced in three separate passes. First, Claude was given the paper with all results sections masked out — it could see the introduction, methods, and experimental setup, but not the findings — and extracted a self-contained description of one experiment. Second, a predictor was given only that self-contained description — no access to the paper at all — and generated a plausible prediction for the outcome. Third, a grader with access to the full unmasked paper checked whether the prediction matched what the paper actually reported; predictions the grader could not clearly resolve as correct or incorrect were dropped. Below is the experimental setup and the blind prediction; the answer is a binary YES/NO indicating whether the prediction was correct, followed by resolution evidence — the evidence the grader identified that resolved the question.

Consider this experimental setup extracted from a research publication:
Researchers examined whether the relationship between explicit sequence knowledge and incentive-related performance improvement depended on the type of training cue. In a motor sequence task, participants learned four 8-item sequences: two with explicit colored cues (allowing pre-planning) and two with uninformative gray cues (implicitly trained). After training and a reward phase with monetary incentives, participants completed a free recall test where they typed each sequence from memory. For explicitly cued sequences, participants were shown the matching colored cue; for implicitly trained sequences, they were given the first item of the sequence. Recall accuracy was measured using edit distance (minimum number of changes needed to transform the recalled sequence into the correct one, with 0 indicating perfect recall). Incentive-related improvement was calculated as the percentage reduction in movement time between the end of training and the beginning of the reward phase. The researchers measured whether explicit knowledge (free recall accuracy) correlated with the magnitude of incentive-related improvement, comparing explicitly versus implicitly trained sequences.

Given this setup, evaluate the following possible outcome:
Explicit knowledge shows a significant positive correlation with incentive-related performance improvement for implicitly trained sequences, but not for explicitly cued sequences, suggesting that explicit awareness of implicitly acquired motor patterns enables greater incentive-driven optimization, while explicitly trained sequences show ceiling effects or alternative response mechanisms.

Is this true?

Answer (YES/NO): NO